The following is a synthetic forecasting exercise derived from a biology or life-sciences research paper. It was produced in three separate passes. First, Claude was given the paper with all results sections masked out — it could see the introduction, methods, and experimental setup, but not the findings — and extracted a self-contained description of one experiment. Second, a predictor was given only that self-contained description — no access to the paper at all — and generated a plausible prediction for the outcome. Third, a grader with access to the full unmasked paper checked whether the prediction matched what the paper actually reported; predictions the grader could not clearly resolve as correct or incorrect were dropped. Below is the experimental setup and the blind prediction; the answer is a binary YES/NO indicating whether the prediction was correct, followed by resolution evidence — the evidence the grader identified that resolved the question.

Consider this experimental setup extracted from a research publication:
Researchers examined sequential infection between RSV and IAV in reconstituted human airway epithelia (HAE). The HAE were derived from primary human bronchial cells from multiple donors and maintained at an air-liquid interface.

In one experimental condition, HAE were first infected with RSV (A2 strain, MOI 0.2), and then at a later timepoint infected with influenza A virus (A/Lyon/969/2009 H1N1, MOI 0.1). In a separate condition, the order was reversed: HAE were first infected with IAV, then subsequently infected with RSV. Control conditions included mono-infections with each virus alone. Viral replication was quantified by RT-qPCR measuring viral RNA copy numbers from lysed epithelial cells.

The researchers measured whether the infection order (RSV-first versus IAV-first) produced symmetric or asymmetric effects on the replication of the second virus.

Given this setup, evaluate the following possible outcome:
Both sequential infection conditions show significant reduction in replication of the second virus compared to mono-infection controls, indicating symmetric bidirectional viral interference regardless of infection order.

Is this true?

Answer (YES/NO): NO